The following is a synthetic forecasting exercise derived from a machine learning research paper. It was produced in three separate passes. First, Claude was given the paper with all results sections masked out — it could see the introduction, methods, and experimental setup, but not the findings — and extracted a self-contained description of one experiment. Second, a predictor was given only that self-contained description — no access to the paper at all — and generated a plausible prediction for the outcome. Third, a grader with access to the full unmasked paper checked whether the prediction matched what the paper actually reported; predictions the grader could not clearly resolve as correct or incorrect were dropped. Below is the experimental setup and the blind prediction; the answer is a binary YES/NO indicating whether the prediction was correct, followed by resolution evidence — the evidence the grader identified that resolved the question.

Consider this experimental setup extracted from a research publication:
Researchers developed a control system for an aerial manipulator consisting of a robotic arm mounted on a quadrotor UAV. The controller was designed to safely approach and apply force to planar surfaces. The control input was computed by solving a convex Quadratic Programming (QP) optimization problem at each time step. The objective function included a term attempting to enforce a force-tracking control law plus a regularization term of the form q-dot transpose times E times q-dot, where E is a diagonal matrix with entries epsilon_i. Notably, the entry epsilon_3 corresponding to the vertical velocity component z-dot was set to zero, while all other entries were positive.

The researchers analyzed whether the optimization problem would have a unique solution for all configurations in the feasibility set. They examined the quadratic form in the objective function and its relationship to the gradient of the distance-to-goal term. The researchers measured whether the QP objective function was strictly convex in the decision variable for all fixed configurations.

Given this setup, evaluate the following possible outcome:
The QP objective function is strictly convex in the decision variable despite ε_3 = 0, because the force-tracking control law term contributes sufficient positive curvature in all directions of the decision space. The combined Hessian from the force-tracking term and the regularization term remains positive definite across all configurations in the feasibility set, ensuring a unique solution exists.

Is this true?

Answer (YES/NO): YES